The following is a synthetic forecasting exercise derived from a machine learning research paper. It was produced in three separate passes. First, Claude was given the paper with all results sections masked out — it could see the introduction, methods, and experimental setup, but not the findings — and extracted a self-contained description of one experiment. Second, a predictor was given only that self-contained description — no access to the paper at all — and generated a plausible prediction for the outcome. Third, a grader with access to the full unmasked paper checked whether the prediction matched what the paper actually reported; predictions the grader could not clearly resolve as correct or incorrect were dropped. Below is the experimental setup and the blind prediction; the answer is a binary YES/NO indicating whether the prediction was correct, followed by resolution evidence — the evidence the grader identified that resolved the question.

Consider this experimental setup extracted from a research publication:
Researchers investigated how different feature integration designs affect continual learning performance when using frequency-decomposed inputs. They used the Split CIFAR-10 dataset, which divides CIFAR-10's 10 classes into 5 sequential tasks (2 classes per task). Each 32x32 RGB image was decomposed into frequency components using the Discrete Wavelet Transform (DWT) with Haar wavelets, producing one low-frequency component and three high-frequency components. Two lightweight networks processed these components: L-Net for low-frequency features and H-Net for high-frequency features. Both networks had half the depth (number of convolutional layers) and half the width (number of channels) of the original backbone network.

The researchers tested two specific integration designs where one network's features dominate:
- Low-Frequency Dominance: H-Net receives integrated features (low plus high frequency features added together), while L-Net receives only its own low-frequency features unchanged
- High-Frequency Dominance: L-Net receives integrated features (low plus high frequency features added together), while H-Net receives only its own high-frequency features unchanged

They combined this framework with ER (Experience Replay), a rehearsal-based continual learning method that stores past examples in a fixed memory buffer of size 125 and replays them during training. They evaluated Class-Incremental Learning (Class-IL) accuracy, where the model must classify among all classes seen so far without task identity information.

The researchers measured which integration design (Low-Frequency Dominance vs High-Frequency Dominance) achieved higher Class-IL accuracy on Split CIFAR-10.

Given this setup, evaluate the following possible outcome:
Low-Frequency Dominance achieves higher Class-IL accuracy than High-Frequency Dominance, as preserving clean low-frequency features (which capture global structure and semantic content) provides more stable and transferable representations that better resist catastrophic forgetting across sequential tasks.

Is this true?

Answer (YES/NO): YES